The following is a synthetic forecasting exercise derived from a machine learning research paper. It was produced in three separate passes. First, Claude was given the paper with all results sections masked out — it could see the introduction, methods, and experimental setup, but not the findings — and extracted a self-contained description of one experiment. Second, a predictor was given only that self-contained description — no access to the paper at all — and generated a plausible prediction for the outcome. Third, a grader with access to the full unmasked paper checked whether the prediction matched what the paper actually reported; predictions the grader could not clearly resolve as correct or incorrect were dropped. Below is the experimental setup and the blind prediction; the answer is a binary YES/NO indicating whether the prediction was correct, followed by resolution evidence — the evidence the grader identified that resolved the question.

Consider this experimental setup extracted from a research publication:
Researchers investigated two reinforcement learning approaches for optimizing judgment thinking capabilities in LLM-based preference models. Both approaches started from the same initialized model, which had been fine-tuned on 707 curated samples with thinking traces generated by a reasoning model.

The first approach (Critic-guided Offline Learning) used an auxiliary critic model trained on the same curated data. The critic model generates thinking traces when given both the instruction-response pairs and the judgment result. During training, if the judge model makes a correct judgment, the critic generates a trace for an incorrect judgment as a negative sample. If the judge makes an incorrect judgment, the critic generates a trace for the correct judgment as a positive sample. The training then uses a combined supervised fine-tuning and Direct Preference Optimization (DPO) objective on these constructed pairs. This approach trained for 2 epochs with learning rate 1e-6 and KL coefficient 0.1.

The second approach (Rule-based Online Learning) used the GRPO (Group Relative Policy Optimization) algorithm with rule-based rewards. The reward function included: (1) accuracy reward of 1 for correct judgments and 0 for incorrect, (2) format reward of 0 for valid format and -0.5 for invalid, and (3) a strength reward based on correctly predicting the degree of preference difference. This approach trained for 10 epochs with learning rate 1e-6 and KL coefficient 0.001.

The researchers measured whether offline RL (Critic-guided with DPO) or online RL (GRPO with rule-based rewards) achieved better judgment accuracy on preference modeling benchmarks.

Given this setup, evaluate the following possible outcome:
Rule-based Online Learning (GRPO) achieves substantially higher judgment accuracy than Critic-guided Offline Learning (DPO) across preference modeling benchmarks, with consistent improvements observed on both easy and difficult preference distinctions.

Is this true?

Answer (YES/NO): NO